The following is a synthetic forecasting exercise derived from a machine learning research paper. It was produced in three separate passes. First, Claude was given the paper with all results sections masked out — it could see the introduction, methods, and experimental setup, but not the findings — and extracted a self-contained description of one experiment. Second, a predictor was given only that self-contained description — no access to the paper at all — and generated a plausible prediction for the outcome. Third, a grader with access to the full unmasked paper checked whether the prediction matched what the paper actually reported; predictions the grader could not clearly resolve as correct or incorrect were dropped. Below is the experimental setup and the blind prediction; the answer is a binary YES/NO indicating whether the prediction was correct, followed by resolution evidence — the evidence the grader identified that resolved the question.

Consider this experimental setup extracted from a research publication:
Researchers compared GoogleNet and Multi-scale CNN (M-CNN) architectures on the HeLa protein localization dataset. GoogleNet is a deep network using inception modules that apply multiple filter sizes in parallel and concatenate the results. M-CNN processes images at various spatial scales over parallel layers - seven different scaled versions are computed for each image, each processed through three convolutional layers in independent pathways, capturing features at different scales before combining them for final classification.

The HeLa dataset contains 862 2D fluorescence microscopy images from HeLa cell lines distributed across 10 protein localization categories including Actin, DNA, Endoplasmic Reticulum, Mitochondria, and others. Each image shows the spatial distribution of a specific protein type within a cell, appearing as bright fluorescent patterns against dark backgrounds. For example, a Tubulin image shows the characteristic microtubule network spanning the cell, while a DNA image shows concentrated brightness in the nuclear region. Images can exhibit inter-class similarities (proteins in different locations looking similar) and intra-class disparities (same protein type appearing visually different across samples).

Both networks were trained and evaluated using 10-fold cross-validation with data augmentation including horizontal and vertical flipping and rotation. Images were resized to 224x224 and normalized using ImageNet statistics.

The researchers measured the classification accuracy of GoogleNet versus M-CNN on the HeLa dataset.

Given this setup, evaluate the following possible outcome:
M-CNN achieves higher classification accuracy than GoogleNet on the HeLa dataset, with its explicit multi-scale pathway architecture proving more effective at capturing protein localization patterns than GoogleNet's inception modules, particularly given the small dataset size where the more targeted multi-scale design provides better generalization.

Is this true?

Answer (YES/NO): NO